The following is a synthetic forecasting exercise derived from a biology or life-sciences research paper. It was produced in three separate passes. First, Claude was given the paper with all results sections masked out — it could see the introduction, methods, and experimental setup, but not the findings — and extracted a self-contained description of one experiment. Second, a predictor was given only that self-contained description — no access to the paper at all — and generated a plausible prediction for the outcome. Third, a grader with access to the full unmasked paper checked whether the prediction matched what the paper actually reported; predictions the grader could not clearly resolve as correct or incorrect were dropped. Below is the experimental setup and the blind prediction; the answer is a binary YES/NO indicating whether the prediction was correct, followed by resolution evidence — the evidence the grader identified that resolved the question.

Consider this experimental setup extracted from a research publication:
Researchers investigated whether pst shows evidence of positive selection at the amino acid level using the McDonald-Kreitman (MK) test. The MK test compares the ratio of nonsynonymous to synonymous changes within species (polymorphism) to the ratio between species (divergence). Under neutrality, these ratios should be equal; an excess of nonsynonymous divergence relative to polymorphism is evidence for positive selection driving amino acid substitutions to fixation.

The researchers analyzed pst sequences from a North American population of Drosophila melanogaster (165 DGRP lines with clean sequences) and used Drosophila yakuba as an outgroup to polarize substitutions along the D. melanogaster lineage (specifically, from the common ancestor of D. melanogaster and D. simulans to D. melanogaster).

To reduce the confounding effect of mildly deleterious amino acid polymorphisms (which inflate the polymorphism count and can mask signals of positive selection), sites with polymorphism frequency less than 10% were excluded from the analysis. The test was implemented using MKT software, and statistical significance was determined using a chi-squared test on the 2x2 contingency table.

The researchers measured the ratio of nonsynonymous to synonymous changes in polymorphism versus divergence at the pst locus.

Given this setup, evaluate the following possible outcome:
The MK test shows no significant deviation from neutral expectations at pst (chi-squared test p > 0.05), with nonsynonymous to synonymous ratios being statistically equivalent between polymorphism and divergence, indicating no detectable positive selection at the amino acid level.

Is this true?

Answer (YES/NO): YES